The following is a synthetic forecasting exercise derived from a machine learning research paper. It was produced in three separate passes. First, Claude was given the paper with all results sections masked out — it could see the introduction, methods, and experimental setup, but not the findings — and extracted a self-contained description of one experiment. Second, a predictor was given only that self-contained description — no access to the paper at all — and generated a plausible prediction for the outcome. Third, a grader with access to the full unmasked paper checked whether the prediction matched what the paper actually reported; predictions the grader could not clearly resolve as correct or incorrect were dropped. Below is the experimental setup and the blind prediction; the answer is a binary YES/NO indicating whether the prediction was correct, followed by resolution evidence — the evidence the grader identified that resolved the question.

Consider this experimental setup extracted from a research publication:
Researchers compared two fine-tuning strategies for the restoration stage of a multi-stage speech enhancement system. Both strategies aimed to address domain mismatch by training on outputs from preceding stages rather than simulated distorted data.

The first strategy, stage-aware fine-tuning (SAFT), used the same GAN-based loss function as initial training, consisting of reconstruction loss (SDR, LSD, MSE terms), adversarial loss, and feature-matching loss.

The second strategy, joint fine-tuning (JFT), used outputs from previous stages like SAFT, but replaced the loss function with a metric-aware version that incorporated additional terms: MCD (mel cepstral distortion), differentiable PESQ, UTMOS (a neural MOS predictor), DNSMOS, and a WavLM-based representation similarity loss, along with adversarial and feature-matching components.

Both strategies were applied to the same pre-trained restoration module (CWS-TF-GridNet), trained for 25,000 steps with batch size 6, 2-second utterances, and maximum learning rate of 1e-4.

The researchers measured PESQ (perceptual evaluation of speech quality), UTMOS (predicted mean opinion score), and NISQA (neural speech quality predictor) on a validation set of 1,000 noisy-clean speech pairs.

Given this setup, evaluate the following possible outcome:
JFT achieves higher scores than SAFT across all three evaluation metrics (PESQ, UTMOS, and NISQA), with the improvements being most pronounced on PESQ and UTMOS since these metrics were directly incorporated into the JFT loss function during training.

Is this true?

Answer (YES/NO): YES